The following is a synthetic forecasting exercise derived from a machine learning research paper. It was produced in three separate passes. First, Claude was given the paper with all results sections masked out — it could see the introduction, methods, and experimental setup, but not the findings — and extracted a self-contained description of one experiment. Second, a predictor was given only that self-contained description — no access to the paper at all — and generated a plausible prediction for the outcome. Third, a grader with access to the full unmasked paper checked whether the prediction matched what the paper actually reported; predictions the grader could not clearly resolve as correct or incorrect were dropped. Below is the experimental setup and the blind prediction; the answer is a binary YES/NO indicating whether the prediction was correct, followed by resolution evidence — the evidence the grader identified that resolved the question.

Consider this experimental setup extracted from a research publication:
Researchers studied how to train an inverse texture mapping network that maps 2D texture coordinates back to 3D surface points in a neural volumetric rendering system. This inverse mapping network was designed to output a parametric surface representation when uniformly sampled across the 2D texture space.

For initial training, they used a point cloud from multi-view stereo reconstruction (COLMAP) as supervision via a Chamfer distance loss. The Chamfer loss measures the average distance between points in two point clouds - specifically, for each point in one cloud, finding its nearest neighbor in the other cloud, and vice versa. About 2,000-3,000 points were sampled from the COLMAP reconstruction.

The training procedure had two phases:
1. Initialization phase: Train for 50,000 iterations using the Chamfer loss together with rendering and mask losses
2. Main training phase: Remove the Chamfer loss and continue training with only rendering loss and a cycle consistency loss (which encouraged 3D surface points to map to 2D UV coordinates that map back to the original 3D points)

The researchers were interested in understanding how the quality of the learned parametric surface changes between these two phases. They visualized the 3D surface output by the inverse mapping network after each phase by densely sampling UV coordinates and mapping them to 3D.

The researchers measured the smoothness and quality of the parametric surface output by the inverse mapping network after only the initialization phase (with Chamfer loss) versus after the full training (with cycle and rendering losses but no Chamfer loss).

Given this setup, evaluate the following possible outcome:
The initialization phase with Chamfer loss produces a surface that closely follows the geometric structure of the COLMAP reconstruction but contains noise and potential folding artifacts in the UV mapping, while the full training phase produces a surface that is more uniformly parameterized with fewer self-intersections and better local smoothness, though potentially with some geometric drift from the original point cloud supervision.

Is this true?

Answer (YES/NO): NO